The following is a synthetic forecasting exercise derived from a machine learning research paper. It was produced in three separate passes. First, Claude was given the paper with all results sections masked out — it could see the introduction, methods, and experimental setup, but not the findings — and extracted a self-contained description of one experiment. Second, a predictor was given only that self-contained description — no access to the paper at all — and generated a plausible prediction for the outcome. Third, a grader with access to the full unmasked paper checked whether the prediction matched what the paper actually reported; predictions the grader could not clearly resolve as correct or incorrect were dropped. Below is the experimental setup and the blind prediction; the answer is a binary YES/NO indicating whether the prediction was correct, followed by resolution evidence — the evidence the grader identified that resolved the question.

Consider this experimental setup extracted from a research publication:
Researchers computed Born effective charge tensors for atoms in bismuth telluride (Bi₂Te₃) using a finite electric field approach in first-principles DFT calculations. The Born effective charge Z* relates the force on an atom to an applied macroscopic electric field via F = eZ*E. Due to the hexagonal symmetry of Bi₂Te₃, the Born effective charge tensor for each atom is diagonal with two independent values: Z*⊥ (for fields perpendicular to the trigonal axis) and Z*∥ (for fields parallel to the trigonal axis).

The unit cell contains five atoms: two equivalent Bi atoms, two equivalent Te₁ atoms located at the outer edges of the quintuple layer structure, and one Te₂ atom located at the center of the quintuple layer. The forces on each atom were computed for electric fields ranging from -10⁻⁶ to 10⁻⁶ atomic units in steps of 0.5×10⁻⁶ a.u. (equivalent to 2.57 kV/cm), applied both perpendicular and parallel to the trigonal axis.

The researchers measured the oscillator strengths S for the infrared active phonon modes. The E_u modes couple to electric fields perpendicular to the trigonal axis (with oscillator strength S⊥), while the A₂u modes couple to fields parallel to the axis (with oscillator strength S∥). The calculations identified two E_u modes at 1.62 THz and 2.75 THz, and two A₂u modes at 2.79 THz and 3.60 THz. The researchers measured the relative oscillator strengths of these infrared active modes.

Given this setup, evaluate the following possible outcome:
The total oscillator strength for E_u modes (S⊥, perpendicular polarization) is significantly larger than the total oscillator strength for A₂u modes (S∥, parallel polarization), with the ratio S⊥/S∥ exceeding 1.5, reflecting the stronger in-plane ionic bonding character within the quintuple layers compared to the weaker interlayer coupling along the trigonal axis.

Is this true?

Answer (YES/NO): YES